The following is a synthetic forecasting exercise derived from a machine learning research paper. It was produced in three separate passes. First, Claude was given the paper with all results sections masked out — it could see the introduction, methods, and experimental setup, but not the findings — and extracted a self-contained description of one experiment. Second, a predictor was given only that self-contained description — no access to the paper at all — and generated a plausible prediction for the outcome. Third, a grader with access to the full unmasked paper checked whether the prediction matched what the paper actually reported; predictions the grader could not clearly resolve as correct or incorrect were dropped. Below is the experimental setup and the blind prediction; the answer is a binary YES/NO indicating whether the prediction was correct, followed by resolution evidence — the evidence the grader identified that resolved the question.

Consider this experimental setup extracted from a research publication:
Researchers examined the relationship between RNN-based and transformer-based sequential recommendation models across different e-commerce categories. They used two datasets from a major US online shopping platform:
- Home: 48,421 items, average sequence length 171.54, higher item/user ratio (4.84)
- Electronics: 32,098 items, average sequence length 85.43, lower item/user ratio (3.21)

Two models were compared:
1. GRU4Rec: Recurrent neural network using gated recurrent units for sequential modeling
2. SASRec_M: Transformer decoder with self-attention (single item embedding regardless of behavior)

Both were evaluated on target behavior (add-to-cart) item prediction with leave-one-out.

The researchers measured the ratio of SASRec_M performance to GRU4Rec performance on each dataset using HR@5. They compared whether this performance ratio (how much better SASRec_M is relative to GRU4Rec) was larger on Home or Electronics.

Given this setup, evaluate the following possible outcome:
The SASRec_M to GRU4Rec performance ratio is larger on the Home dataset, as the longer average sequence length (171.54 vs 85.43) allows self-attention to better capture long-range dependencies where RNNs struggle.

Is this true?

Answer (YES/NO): YES